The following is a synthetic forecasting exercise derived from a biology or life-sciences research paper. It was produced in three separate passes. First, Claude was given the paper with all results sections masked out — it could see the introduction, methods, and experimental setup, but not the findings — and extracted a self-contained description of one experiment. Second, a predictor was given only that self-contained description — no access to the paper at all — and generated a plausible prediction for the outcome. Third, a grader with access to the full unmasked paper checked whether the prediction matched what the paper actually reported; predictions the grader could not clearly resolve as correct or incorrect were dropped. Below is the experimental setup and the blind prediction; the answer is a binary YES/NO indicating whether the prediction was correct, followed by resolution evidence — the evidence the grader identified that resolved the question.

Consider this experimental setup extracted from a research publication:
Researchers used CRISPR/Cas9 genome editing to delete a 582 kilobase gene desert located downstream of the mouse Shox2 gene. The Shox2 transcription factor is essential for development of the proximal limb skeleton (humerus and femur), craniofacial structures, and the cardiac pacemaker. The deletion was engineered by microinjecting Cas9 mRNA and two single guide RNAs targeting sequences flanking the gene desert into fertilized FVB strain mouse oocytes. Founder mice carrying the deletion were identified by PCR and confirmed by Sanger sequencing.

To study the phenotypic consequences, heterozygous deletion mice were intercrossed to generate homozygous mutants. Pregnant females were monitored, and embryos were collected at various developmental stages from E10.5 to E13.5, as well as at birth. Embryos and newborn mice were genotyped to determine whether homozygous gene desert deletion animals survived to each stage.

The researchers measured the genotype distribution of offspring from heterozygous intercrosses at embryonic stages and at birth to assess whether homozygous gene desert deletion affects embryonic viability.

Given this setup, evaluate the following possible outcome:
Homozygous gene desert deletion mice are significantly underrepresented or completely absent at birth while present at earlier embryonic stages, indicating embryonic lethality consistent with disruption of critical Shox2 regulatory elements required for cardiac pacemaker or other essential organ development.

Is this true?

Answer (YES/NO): YES